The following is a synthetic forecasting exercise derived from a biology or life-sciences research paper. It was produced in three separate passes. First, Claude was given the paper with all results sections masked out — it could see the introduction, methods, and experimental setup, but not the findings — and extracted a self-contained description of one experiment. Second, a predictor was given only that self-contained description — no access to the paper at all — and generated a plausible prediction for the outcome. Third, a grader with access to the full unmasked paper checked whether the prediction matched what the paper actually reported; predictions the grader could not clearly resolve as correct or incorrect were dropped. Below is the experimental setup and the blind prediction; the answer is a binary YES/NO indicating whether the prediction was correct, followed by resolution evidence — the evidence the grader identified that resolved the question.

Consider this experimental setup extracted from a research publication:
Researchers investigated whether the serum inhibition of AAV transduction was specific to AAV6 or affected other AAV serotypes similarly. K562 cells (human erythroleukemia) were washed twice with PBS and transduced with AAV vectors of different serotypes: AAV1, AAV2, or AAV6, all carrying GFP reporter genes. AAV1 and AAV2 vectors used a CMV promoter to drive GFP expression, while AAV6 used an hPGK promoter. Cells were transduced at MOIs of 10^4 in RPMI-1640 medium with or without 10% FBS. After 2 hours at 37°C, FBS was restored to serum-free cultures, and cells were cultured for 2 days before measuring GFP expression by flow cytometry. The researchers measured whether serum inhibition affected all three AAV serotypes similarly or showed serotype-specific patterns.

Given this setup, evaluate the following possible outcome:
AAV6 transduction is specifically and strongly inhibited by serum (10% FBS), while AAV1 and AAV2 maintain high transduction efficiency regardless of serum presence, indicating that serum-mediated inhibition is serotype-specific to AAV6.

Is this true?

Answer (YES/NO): NO